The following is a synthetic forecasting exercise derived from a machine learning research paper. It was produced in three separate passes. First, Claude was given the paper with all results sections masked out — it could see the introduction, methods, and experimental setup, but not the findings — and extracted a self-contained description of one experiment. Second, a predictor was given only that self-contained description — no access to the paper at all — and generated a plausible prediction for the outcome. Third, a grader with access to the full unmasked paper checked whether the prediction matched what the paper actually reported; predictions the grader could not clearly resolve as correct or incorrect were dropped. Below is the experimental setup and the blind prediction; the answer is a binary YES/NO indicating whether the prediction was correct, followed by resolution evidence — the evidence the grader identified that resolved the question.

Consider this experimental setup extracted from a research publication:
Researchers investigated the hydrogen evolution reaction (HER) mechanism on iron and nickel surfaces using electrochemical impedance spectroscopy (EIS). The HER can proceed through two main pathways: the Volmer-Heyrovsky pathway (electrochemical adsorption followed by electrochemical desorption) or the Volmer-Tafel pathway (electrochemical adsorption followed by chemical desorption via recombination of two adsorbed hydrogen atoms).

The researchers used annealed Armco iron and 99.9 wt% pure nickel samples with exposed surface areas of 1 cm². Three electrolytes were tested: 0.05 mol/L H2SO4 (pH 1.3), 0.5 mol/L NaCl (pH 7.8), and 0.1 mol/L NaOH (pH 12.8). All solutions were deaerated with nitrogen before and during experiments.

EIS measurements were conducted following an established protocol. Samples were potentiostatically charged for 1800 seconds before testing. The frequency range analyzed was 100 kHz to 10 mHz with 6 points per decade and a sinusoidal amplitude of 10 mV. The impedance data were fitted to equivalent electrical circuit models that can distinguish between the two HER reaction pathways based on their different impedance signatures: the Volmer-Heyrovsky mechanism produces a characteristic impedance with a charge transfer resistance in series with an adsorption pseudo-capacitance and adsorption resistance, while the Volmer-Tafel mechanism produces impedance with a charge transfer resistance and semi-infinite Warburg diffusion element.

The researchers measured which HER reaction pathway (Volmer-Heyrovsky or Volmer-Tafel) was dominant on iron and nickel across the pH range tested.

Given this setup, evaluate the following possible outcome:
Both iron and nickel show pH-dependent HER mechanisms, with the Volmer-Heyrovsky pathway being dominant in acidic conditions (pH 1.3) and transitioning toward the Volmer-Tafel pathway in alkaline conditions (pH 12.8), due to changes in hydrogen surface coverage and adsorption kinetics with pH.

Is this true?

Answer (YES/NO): NO